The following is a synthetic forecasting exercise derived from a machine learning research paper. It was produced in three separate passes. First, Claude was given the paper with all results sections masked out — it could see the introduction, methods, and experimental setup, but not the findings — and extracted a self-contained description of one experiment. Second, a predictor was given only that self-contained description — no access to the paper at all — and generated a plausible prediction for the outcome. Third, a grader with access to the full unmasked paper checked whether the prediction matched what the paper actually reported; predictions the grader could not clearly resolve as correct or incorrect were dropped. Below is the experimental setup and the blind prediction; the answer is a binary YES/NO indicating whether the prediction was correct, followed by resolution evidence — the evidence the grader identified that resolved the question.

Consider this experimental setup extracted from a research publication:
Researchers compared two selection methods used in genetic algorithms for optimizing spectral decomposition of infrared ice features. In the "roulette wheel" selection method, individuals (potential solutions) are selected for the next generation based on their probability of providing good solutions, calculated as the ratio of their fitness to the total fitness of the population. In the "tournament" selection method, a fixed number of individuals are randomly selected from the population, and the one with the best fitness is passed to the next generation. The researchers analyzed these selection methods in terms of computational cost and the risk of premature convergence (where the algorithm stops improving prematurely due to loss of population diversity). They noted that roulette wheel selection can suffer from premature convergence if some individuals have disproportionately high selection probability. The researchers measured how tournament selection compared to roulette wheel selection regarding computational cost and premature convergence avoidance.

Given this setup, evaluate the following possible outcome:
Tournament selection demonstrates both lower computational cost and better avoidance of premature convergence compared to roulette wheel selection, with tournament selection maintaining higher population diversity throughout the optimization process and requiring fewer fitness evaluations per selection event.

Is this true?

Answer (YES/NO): NO